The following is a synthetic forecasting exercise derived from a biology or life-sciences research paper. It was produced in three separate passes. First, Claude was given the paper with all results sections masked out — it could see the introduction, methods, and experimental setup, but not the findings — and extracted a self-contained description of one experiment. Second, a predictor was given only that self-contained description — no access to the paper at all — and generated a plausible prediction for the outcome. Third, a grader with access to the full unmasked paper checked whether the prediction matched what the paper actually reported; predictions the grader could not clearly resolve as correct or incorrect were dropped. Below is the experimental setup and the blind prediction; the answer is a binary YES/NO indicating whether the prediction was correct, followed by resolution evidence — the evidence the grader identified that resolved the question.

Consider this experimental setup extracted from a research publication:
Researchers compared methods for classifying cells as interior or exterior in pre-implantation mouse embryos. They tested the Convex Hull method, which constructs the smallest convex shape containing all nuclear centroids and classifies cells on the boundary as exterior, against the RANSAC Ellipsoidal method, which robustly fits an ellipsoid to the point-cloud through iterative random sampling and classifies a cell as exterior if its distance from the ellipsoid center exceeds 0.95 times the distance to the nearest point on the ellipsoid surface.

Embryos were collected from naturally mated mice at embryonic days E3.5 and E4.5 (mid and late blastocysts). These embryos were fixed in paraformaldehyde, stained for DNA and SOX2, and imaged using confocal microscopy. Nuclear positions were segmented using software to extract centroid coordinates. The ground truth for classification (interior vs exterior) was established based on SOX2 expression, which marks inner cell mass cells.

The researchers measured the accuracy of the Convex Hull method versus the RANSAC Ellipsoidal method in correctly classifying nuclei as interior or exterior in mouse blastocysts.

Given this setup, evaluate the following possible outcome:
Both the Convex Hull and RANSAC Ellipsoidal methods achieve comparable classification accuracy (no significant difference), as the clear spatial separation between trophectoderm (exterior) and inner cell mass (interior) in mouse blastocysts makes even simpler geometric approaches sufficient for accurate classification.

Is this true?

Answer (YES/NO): NO